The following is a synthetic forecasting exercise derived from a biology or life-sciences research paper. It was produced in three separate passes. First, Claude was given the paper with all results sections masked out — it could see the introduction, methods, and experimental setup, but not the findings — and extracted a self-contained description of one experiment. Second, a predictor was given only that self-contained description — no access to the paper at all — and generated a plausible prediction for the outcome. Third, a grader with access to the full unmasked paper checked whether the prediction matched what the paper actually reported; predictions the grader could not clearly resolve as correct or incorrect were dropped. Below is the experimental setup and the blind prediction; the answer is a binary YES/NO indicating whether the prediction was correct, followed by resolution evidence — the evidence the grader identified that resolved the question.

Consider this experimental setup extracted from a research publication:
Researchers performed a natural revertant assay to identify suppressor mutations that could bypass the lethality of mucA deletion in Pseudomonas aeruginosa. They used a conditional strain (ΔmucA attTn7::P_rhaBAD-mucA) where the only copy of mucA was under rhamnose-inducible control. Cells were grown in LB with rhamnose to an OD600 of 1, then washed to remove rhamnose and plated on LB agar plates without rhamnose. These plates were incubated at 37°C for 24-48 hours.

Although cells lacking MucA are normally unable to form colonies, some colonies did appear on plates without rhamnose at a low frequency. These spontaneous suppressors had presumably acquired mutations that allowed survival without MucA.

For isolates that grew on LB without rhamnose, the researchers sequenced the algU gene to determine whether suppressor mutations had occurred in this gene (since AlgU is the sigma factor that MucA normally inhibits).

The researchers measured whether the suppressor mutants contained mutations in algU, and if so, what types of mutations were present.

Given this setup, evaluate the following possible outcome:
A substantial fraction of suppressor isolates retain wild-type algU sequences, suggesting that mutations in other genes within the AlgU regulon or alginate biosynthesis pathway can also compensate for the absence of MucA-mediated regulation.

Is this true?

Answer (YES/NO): NO